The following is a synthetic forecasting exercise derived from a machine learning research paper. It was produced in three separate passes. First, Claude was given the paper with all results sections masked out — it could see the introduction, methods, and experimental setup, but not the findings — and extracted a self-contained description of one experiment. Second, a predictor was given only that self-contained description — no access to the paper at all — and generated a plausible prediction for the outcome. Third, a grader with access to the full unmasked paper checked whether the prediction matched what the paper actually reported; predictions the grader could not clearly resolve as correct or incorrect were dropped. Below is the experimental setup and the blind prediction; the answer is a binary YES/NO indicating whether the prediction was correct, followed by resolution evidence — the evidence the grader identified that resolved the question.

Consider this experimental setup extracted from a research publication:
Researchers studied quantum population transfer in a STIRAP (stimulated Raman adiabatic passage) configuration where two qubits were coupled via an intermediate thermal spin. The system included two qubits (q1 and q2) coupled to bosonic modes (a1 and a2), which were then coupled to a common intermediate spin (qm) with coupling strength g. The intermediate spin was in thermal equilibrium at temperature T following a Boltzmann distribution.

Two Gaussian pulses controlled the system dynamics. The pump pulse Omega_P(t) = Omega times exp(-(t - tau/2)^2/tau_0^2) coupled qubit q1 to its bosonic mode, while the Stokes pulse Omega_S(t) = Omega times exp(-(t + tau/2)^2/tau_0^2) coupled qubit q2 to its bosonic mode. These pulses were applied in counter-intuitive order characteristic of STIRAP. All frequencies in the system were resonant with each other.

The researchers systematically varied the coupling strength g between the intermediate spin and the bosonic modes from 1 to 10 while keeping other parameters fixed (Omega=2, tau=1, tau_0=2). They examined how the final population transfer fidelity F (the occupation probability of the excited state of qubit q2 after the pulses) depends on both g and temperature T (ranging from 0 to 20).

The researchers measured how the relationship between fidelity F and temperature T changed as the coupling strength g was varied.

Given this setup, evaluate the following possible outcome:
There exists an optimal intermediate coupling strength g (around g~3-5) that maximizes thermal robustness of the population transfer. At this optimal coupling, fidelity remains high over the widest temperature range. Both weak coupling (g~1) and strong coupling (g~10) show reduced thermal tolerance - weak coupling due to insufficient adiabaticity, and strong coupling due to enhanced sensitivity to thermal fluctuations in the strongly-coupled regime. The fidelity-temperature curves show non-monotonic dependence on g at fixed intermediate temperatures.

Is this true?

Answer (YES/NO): NO